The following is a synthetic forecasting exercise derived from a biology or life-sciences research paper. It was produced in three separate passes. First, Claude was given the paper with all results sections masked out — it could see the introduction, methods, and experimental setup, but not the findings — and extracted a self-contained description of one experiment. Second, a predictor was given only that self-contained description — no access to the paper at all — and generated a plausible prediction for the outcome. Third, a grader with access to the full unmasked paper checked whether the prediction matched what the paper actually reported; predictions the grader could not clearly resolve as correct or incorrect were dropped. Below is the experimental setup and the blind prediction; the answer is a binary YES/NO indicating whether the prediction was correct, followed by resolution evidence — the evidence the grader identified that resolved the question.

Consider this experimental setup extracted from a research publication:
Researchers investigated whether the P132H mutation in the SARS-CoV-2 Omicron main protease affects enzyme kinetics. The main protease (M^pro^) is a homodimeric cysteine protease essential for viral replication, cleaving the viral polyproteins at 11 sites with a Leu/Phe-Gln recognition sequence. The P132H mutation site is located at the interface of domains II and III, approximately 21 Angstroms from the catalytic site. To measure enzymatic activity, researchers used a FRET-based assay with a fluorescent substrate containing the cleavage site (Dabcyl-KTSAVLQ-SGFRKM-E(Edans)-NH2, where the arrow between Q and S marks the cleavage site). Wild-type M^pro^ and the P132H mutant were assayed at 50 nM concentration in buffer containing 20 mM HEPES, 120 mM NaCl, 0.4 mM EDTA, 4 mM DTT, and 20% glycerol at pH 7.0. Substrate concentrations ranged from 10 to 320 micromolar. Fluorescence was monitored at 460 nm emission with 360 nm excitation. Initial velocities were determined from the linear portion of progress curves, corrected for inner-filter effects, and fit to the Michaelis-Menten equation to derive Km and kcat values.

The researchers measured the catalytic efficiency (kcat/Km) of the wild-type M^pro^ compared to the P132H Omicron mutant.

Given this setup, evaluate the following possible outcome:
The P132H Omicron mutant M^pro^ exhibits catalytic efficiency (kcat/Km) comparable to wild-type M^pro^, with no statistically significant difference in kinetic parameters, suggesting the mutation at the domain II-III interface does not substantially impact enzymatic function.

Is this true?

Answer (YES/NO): NO